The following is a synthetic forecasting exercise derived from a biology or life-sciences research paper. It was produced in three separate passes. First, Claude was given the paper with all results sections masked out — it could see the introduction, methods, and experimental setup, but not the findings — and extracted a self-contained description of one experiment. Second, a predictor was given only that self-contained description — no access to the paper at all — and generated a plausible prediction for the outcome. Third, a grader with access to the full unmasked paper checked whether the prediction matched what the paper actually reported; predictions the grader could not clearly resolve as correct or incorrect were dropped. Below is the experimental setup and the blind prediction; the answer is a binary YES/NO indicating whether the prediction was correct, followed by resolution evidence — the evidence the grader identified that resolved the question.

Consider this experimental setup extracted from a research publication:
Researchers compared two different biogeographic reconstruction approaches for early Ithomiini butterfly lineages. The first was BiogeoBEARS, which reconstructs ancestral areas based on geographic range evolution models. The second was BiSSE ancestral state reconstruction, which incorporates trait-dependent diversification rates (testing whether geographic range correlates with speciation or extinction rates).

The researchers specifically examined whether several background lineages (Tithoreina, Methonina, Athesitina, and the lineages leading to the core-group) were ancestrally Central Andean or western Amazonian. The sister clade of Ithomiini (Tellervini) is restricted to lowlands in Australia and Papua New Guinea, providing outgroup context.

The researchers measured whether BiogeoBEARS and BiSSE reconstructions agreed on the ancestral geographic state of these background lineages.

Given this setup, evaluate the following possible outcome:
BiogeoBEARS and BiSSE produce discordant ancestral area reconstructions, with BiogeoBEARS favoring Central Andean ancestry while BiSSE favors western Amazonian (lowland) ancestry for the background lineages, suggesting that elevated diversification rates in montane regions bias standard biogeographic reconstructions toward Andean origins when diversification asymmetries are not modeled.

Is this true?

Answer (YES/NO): YES